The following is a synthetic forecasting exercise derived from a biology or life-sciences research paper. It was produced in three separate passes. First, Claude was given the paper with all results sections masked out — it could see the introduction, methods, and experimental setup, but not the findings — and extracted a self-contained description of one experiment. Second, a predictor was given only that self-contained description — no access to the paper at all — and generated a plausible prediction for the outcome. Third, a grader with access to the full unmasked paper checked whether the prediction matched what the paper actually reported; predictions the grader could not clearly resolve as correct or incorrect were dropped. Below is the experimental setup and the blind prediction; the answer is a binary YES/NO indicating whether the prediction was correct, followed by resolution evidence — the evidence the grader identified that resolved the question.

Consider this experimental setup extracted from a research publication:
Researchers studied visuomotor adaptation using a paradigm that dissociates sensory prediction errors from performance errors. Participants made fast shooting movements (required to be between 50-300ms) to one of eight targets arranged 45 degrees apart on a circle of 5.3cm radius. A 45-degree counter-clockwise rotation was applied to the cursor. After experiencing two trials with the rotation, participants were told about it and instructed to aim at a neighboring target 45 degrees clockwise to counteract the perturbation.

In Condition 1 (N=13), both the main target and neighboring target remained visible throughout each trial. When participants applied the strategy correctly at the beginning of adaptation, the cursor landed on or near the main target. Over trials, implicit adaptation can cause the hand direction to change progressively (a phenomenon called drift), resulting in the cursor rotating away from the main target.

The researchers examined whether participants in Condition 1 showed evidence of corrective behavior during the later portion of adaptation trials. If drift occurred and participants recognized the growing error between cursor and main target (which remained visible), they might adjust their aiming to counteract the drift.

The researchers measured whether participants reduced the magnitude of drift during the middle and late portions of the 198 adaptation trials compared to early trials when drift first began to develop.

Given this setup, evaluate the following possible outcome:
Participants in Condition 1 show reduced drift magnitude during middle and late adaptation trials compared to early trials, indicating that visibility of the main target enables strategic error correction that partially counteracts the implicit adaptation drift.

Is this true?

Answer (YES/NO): YES